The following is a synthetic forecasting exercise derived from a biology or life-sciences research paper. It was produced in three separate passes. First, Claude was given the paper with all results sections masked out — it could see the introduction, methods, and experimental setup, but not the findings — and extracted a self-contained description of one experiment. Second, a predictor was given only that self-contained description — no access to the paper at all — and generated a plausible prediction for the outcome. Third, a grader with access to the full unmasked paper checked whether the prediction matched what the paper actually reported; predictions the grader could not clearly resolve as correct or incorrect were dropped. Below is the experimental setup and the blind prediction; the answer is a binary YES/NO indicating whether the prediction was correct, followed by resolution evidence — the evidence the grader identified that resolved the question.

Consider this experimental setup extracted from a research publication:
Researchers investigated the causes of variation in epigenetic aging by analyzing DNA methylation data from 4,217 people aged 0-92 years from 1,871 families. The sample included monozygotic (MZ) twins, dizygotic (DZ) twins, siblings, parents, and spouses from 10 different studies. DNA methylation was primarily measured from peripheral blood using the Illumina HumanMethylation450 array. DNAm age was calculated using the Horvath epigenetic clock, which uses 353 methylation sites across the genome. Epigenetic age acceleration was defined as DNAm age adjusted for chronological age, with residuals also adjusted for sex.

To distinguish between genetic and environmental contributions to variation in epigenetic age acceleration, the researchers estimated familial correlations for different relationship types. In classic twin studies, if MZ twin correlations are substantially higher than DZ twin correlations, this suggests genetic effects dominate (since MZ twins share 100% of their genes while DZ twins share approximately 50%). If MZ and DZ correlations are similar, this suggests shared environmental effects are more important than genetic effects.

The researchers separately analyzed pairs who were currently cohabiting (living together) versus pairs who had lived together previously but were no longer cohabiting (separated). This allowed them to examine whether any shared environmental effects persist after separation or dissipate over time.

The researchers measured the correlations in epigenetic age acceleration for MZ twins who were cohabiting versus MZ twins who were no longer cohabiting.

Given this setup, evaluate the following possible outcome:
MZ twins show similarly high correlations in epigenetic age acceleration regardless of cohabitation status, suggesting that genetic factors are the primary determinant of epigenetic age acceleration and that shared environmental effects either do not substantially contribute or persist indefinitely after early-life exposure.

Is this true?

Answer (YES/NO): NO